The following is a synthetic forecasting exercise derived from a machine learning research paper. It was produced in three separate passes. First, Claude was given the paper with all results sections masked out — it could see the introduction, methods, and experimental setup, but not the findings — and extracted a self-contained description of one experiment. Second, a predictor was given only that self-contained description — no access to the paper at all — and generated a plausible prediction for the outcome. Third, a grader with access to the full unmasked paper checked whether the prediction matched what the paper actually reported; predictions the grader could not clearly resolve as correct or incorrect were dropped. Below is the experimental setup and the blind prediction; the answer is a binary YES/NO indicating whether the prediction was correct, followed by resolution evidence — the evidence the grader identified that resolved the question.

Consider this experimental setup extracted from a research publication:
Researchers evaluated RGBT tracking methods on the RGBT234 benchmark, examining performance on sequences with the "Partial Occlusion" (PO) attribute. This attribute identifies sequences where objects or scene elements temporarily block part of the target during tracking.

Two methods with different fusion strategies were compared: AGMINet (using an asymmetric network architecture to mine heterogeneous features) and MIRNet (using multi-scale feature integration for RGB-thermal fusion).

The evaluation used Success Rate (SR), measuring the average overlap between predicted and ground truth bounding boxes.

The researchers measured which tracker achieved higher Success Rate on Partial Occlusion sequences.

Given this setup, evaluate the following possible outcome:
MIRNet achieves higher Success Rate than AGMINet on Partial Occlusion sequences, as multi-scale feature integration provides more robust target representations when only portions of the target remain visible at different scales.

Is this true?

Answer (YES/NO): NO